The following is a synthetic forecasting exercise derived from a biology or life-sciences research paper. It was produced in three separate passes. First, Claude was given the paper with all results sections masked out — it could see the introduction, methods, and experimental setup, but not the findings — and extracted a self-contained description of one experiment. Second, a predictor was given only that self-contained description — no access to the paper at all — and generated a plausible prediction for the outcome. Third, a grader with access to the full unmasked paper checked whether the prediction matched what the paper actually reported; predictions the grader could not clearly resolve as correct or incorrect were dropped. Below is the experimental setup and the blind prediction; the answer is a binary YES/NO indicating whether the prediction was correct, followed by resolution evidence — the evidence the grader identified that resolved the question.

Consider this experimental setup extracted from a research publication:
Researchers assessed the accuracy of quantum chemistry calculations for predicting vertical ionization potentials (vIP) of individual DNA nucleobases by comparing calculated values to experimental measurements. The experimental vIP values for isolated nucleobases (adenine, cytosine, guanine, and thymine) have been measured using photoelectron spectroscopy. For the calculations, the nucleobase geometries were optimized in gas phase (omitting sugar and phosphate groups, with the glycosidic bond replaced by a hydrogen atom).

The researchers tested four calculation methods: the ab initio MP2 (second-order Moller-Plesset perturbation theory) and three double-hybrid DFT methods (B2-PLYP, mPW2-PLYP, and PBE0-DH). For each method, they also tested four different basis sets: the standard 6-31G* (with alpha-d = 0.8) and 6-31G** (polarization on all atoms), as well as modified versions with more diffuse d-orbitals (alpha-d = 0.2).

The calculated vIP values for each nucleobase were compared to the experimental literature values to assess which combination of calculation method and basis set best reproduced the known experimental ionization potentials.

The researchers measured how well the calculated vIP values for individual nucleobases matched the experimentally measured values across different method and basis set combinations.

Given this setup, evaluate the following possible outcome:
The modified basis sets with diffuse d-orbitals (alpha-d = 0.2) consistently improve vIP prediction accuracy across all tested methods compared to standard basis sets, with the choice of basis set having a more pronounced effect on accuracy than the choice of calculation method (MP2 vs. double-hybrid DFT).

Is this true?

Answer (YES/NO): NO